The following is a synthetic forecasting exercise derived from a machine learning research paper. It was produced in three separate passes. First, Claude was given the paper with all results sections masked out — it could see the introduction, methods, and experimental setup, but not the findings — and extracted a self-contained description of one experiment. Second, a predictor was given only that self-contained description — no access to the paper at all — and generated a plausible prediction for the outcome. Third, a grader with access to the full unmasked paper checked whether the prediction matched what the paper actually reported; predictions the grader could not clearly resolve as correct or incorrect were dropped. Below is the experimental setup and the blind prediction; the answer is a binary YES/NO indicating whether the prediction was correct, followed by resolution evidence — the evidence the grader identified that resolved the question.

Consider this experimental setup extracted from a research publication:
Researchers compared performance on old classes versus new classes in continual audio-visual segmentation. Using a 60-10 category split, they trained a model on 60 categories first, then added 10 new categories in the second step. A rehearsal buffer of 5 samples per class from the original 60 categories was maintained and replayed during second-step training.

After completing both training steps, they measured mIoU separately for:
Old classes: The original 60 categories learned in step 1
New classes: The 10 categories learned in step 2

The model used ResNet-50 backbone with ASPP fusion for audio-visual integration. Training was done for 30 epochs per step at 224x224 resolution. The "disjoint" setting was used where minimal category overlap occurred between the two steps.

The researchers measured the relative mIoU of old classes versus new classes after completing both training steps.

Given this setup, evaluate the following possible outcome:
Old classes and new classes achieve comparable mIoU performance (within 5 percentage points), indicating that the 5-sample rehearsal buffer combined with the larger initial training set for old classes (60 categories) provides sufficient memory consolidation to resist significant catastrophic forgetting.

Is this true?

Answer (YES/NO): NO